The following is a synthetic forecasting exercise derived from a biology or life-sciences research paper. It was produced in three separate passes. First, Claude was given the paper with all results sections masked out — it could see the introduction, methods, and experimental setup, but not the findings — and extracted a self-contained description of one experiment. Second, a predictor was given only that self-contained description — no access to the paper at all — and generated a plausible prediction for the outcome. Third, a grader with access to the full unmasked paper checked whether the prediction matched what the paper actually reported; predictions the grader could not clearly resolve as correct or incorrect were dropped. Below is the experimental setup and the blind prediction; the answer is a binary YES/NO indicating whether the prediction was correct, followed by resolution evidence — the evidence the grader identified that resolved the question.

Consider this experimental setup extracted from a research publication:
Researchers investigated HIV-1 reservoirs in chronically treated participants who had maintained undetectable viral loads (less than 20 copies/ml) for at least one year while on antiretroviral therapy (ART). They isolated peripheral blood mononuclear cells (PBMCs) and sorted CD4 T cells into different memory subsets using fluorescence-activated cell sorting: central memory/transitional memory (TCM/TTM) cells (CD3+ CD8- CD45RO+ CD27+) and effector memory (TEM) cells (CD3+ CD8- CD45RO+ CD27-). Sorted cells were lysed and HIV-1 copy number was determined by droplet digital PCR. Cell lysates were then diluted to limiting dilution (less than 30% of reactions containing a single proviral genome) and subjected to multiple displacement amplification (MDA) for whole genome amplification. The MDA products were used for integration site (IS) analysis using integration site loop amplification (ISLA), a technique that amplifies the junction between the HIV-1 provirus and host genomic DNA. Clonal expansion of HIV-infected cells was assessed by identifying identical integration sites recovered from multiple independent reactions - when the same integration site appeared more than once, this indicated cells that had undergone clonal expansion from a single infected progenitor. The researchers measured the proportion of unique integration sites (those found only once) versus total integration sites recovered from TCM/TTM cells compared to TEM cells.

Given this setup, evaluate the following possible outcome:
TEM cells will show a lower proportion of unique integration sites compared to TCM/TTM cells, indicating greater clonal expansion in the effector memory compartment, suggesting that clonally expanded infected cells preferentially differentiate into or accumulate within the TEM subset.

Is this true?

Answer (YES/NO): YES